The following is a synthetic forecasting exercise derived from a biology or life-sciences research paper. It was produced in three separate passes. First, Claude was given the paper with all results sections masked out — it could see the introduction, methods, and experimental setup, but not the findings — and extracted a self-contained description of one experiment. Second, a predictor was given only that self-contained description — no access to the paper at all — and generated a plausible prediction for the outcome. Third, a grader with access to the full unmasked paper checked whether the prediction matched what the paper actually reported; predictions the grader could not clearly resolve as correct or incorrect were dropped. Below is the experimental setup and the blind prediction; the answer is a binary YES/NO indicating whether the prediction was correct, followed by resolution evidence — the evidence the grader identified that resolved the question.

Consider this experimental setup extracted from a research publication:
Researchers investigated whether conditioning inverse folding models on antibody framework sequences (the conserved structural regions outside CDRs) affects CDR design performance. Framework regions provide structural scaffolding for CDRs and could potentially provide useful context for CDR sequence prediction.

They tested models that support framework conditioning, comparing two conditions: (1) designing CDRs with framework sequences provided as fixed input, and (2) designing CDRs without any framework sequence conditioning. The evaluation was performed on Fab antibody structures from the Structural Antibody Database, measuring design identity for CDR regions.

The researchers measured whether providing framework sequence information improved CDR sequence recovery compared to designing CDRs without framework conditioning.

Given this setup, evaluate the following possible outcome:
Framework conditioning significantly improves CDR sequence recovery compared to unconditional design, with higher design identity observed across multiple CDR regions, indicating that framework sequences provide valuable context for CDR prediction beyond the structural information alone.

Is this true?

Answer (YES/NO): NO